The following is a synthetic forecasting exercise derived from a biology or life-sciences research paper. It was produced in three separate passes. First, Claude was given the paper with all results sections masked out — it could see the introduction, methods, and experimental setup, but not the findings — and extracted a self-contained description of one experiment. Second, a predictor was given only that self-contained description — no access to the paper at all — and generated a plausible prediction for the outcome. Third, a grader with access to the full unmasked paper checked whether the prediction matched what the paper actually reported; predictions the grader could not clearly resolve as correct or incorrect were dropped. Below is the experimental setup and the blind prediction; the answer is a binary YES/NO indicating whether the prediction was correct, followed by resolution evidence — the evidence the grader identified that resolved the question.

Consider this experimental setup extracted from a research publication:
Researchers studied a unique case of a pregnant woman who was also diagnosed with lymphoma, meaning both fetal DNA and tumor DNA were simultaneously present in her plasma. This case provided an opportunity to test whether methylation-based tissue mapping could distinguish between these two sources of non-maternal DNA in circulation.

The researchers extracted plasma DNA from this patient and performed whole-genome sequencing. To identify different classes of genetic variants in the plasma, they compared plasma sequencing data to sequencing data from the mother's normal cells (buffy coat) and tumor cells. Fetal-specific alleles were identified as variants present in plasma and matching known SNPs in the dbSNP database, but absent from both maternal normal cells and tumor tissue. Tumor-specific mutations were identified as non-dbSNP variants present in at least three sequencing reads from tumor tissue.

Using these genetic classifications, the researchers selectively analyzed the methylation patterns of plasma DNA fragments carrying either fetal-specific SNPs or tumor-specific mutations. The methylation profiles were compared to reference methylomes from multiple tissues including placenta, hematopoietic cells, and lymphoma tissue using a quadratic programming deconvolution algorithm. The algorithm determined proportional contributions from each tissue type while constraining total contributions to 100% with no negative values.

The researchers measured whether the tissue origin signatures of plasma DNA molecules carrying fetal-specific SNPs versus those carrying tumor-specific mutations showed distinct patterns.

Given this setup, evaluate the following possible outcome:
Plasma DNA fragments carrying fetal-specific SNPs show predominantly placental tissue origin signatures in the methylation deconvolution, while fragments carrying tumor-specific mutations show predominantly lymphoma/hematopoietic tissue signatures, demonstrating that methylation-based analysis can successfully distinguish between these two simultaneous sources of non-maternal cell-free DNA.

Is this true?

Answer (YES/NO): YES